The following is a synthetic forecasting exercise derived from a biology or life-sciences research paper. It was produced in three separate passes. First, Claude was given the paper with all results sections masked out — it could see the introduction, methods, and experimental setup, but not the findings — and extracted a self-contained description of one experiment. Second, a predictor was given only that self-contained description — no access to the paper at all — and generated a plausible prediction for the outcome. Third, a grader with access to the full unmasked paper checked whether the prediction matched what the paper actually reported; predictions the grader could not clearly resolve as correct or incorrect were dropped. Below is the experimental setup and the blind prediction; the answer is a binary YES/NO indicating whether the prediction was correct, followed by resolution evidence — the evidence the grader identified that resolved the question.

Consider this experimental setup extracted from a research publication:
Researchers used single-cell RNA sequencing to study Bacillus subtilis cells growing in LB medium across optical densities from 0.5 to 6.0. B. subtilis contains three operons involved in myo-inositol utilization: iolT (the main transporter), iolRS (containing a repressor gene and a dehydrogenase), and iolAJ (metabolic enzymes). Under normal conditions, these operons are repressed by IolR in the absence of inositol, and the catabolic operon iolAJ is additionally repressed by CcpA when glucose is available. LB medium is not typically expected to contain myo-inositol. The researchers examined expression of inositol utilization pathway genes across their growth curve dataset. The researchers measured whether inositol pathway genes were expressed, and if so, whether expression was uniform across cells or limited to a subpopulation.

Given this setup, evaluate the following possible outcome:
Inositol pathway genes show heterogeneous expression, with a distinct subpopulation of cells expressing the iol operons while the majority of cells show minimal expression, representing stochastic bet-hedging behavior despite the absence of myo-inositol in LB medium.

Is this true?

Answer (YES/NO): YES